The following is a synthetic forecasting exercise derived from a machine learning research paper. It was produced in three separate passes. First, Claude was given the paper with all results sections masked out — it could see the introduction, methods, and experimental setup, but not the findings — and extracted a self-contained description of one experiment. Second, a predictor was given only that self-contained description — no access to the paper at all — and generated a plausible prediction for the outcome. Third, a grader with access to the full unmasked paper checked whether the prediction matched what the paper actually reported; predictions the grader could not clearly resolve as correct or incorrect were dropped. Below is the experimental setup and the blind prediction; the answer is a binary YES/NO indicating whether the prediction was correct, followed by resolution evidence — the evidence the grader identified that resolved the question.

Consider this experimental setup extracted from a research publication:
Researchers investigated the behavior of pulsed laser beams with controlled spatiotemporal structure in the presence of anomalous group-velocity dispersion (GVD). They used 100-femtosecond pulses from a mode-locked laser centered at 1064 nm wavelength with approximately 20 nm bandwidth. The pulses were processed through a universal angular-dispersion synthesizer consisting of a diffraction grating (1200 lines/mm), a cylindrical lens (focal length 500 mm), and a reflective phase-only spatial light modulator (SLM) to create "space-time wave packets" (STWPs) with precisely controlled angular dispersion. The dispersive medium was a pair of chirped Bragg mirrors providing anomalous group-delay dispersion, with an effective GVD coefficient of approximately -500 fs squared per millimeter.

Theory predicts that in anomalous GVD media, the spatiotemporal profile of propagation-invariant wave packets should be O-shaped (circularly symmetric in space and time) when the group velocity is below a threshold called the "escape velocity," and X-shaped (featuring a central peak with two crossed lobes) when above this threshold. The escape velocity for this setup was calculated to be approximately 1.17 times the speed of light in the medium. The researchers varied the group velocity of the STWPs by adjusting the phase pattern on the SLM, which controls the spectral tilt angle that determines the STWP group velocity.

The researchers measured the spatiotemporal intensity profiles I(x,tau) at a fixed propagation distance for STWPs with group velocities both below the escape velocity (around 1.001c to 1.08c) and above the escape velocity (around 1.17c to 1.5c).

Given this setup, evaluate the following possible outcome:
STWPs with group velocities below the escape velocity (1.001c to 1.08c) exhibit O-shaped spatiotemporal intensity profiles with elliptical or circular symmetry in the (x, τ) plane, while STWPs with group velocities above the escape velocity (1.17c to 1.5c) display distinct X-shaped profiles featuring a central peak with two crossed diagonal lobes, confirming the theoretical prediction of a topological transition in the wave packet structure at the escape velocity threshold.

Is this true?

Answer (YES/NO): YES